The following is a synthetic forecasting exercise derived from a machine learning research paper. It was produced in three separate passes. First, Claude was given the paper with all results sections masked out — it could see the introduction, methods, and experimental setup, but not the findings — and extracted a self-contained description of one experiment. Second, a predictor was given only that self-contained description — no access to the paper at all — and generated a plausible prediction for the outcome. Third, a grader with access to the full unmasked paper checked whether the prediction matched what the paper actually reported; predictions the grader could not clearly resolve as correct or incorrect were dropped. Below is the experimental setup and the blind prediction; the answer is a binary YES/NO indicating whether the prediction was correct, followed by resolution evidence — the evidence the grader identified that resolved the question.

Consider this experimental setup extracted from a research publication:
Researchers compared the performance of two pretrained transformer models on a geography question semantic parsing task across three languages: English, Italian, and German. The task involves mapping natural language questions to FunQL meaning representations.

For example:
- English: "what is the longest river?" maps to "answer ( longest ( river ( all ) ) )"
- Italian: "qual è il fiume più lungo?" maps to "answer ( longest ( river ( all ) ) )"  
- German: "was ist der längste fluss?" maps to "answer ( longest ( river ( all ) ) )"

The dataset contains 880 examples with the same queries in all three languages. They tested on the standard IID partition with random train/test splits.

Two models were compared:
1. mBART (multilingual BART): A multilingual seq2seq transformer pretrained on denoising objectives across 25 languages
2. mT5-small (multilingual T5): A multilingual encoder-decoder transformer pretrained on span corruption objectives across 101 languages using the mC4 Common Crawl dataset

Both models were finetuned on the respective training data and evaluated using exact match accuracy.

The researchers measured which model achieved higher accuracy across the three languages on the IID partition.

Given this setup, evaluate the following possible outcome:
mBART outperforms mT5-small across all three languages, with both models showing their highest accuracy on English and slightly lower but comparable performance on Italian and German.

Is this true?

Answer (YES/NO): NO